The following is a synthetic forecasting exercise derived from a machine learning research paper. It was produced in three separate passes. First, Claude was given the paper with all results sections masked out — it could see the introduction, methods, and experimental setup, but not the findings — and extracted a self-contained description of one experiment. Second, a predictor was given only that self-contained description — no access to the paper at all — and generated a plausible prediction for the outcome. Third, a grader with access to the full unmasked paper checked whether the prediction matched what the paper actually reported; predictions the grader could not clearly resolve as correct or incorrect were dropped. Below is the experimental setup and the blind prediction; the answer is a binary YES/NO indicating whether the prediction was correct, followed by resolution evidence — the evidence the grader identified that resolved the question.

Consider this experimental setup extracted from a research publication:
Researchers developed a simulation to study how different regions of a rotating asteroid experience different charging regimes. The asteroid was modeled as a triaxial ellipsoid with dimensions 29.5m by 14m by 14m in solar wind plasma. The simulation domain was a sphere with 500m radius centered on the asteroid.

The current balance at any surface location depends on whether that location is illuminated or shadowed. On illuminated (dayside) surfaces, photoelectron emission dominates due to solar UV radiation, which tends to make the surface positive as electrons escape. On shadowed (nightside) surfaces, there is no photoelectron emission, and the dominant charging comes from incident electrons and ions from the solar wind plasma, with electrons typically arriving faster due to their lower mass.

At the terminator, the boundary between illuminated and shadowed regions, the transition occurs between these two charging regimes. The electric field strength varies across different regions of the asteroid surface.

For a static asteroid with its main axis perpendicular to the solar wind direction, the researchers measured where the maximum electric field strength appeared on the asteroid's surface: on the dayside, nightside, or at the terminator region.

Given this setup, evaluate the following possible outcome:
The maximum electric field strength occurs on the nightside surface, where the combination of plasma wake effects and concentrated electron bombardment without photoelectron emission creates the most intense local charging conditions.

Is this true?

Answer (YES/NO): NO